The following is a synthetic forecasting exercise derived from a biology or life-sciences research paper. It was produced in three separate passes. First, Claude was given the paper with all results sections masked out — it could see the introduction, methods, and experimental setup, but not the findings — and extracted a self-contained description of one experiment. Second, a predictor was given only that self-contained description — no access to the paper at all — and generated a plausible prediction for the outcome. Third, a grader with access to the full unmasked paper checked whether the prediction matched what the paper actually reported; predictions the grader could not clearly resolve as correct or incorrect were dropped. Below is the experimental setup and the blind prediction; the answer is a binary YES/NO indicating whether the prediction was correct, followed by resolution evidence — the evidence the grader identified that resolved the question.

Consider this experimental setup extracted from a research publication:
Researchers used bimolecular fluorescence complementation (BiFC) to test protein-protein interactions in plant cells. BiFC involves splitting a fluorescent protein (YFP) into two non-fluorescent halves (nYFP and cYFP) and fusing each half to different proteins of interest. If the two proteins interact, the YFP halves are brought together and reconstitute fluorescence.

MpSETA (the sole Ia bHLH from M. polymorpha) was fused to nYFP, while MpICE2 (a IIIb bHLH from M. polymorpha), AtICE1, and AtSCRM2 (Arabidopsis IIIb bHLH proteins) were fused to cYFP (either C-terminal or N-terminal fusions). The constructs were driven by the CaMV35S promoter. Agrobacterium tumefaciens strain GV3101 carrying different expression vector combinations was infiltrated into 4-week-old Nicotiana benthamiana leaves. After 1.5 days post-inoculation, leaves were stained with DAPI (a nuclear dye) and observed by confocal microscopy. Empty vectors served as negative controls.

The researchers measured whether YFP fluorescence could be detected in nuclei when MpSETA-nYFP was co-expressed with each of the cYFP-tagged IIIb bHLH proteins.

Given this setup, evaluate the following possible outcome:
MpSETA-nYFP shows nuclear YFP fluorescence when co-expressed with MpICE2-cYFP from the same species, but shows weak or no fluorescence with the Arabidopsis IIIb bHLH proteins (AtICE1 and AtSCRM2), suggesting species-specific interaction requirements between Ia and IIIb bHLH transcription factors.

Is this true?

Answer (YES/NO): NO